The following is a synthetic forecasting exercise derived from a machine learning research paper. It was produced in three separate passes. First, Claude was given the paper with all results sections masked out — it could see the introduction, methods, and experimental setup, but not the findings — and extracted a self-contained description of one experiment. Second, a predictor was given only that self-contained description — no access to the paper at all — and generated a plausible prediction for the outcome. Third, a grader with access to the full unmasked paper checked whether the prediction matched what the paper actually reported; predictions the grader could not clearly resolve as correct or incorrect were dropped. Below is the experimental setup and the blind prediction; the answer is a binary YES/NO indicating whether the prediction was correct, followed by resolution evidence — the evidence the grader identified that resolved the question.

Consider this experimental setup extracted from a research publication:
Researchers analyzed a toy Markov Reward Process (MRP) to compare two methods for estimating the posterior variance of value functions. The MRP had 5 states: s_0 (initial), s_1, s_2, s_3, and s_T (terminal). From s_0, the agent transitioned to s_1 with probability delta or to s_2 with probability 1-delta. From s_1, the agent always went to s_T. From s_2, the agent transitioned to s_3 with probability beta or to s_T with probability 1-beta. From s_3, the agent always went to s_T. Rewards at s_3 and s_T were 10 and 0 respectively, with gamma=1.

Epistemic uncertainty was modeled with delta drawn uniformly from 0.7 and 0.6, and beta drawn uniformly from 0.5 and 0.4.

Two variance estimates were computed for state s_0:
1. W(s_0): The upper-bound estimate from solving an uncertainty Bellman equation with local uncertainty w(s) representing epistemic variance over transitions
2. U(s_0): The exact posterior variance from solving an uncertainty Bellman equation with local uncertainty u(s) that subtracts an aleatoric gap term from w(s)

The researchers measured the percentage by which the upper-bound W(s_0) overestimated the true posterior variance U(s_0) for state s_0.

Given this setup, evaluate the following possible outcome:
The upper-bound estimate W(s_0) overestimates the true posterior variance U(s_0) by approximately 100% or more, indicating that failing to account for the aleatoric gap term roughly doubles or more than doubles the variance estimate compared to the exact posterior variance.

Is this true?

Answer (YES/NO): NO